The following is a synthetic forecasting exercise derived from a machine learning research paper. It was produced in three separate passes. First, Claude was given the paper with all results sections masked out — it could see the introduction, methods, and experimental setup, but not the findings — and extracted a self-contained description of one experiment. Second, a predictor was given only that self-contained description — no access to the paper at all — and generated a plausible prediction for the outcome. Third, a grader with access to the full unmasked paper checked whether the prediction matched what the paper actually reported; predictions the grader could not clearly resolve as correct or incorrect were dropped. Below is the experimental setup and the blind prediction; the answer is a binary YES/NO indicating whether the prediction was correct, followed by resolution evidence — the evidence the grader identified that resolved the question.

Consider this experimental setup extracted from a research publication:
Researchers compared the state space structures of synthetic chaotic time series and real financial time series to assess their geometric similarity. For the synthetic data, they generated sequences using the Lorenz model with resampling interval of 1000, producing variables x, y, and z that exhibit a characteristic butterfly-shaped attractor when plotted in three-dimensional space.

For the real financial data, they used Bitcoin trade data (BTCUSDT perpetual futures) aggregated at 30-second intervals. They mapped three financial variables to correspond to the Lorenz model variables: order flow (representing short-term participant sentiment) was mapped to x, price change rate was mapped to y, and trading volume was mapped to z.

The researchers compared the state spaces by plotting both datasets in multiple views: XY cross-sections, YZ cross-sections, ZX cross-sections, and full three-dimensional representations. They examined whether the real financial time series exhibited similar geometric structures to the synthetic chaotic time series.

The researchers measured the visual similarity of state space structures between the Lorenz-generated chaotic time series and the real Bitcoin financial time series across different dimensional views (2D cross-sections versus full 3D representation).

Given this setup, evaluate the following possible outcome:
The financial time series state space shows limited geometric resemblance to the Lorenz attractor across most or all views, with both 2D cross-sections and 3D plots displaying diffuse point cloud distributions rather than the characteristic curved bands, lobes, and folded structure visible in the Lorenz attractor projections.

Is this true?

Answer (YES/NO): NO